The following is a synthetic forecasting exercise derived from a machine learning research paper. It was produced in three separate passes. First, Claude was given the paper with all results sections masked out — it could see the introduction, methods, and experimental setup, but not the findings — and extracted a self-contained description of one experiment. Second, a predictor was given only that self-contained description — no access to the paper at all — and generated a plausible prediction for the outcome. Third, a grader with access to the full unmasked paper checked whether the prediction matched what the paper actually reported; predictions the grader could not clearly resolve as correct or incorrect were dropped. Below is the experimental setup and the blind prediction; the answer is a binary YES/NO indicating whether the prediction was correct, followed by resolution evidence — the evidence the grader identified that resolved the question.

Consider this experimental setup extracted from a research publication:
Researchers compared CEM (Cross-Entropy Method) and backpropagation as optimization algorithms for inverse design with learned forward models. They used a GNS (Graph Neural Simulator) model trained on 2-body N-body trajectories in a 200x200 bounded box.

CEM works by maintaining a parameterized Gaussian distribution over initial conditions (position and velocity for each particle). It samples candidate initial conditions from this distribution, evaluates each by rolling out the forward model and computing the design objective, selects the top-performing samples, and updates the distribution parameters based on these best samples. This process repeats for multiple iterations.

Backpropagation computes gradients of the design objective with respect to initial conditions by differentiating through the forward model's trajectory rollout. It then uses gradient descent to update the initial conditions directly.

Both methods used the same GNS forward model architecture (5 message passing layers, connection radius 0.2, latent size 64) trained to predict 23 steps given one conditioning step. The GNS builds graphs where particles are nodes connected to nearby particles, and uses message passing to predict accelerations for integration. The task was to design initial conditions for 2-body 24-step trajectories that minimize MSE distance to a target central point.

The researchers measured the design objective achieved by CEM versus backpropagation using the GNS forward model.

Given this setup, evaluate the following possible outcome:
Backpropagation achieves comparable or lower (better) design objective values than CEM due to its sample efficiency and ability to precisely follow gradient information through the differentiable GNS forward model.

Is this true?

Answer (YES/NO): YES